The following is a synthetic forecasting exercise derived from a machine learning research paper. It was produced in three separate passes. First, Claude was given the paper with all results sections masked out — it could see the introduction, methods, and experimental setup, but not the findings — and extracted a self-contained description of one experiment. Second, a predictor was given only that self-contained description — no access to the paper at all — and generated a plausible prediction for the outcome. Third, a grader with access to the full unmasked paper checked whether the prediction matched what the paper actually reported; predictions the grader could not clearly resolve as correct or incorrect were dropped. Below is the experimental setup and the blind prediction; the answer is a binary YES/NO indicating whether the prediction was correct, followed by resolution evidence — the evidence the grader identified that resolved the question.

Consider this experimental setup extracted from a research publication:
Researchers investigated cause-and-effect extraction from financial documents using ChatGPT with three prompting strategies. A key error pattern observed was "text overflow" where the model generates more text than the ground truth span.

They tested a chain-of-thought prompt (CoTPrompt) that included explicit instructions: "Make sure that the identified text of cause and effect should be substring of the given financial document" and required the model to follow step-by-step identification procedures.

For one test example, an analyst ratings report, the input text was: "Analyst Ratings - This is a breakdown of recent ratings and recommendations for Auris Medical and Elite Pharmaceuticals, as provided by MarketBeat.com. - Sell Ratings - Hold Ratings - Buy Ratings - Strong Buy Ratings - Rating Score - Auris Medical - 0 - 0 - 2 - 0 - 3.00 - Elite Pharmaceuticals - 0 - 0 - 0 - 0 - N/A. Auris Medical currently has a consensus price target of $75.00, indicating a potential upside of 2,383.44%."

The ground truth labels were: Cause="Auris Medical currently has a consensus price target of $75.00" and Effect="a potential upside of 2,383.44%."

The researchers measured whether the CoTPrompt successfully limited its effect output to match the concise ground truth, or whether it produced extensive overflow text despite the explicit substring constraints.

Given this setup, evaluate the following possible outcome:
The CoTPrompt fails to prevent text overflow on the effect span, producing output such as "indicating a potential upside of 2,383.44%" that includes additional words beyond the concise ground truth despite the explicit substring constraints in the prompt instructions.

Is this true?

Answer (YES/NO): NO